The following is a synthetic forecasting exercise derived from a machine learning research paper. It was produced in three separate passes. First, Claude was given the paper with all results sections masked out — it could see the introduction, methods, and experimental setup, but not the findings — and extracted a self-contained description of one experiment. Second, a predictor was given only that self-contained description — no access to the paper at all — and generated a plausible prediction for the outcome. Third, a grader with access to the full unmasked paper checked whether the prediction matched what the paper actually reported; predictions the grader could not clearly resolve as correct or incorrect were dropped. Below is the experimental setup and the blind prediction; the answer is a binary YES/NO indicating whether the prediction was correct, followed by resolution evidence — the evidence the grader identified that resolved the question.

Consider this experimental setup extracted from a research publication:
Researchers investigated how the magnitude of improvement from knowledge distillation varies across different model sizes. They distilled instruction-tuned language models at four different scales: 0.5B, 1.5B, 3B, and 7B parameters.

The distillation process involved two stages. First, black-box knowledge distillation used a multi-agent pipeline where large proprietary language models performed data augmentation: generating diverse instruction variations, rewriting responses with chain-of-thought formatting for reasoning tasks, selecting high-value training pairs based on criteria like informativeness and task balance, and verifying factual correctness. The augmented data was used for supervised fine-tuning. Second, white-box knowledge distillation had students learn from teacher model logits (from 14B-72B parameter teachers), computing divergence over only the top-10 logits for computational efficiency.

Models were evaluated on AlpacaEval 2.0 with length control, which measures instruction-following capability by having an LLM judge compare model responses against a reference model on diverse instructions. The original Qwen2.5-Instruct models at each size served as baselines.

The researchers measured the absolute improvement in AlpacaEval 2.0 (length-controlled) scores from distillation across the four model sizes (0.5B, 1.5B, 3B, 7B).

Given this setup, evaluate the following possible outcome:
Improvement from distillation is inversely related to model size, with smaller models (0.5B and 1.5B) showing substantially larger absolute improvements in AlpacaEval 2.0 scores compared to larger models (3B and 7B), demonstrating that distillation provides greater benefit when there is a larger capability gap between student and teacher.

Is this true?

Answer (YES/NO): NO